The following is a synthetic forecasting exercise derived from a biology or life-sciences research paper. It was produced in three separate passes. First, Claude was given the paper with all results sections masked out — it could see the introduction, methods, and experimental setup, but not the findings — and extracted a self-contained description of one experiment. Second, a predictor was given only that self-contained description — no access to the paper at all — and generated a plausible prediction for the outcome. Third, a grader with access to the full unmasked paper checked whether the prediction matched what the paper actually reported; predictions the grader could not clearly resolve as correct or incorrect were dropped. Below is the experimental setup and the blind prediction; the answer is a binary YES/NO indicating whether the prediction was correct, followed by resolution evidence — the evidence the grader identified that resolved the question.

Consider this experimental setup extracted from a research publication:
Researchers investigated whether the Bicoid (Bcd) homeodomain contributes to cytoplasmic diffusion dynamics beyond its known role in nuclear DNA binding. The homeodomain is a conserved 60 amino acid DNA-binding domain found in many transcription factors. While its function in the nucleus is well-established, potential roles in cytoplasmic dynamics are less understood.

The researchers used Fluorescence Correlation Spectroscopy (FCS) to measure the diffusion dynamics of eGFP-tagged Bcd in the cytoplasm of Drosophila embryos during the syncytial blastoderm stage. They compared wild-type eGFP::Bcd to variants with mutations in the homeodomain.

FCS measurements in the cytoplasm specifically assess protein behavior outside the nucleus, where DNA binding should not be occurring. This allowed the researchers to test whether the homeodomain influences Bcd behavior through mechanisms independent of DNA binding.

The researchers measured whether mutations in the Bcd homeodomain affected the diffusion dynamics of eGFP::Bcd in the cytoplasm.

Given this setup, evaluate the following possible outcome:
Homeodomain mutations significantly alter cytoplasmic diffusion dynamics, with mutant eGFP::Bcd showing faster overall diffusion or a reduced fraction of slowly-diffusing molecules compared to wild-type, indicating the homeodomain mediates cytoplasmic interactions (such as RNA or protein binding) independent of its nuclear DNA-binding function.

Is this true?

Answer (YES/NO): NO